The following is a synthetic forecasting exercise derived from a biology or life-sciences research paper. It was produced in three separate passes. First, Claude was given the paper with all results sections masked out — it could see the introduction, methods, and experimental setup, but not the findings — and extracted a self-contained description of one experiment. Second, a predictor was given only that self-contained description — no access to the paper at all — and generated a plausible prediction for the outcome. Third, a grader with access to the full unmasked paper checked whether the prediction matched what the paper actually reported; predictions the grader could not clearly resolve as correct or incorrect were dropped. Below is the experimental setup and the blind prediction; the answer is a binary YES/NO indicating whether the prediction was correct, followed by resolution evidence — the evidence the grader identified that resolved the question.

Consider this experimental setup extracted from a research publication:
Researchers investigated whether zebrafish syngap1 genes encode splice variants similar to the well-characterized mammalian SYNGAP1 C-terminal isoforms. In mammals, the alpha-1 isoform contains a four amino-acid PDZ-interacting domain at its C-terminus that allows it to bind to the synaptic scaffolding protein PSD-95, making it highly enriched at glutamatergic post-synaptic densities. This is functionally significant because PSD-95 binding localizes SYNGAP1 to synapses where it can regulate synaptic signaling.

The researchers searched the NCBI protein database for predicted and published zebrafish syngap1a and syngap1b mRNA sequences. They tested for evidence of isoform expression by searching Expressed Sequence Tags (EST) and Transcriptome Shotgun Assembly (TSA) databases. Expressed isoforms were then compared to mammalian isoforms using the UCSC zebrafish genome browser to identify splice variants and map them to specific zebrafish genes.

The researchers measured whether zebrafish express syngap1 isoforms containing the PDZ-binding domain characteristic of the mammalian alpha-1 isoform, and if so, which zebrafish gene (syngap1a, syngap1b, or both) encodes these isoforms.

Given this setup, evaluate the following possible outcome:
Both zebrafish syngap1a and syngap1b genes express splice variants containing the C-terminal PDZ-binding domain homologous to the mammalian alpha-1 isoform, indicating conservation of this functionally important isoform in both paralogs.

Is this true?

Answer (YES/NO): NO